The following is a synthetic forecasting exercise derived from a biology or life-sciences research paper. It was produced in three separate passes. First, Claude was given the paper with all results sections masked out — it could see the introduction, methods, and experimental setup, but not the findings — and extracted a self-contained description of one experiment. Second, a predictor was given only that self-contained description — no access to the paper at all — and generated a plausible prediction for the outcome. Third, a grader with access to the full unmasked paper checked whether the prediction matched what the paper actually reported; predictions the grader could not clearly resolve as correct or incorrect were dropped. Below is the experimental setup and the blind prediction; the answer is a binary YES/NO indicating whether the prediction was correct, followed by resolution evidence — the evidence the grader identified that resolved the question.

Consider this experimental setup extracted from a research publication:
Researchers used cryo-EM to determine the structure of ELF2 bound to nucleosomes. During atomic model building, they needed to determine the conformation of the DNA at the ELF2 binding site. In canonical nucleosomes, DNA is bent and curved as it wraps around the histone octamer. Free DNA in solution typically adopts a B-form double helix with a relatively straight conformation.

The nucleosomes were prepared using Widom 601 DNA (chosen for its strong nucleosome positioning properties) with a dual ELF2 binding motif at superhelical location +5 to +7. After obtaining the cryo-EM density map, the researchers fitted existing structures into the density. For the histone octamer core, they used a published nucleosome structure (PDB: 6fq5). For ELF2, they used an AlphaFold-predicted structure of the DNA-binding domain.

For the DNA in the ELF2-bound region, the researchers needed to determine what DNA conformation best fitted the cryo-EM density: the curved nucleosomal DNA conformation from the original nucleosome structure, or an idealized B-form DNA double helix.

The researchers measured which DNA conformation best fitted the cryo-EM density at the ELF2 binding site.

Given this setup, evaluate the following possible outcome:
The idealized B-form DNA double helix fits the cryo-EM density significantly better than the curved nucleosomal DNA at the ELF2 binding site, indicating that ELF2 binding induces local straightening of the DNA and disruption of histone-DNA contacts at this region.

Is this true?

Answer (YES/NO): YES